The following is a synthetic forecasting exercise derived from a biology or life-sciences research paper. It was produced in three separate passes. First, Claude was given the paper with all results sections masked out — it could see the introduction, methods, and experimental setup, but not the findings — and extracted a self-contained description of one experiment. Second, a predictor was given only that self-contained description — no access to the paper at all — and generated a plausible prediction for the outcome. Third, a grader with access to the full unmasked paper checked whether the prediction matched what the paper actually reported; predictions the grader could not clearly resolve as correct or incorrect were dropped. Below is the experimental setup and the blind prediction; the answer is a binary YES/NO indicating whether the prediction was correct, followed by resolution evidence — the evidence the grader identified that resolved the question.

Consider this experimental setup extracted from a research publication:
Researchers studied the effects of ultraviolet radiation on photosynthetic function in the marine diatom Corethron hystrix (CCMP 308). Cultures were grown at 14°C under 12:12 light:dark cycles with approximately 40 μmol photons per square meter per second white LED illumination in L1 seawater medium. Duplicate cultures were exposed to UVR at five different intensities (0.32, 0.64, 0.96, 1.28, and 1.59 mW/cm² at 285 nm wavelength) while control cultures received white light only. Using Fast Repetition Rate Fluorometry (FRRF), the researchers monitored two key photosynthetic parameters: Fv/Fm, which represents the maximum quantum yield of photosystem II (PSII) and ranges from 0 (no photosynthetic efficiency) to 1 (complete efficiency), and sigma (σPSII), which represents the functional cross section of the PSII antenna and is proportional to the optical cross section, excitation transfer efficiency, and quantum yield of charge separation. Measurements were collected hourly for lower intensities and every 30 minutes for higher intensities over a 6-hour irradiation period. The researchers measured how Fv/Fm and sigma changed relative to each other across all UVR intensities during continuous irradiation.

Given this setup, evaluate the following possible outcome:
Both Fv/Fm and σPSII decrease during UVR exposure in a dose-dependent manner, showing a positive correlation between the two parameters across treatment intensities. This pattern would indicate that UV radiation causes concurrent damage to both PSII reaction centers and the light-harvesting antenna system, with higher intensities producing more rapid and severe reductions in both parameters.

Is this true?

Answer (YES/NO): NO